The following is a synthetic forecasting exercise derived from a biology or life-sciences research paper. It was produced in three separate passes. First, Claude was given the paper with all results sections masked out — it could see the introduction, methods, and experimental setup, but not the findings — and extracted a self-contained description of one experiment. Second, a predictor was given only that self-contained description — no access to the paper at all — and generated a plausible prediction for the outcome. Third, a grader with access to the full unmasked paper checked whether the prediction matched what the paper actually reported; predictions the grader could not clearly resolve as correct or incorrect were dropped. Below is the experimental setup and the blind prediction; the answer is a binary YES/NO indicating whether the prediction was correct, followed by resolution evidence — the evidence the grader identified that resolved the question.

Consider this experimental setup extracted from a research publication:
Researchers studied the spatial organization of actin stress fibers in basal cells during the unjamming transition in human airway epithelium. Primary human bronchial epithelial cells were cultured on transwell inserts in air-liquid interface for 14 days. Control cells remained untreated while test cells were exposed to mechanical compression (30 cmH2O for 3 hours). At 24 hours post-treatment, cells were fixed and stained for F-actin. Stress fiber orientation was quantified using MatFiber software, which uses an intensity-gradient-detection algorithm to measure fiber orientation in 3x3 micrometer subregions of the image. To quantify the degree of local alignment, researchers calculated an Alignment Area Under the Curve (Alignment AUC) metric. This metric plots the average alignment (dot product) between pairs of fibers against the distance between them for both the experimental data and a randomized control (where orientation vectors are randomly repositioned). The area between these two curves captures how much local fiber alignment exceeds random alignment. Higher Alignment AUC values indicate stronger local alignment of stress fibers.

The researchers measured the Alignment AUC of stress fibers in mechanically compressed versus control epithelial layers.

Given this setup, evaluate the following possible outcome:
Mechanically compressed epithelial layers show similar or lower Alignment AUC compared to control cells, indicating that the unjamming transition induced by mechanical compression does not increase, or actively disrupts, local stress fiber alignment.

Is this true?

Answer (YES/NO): YES